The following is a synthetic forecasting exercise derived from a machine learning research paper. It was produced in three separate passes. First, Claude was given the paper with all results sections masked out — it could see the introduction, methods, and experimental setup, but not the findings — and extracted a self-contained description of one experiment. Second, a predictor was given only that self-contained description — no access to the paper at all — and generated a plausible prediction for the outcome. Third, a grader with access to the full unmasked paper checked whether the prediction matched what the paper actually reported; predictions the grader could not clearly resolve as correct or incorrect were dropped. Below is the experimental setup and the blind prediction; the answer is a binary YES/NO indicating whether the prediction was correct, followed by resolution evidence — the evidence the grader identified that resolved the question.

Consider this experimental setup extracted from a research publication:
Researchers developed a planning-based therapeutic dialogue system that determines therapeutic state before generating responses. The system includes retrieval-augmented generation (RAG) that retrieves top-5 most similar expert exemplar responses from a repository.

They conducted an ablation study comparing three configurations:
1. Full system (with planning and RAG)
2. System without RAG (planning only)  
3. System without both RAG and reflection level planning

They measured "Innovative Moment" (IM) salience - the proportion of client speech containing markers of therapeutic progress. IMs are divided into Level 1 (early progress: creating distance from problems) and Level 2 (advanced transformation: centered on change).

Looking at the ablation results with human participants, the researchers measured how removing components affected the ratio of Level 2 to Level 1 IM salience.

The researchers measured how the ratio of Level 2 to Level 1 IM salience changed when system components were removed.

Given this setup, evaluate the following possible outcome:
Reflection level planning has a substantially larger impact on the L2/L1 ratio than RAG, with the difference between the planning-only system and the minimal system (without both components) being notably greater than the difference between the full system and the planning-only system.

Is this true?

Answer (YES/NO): NO